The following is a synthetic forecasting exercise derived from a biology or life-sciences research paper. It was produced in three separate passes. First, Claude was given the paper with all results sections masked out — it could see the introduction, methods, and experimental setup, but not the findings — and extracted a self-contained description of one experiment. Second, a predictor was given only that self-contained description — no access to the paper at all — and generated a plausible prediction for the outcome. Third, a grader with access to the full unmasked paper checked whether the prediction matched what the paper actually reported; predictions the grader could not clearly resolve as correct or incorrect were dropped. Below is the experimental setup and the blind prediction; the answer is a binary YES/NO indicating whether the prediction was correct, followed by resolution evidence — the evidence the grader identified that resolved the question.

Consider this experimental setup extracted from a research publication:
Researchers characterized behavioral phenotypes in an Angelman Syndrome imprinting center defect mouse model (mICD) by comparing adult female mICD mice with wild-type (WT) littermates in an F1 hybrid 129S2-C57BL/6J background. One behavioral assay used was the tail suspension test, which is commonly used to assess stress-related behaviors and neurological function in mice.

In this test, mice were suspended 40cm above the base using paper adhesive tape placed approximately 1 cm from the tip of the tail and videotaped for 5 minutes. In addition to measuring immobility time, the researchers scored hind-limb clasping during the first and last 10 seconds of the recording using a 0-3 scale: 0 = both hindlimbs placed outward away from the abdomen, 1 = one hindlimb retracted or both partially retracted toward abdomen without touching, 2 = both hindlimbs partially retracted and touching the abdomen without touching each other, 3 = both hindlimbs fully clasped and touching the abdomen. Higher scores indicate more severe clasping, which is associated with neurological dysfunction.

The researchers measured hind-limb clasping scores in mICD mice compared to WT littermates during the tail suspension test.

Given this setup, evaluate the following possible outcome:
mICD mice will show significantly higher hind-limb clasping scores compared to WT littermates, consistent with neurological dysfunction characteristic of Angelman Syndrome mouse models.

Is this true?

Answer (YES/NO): YES